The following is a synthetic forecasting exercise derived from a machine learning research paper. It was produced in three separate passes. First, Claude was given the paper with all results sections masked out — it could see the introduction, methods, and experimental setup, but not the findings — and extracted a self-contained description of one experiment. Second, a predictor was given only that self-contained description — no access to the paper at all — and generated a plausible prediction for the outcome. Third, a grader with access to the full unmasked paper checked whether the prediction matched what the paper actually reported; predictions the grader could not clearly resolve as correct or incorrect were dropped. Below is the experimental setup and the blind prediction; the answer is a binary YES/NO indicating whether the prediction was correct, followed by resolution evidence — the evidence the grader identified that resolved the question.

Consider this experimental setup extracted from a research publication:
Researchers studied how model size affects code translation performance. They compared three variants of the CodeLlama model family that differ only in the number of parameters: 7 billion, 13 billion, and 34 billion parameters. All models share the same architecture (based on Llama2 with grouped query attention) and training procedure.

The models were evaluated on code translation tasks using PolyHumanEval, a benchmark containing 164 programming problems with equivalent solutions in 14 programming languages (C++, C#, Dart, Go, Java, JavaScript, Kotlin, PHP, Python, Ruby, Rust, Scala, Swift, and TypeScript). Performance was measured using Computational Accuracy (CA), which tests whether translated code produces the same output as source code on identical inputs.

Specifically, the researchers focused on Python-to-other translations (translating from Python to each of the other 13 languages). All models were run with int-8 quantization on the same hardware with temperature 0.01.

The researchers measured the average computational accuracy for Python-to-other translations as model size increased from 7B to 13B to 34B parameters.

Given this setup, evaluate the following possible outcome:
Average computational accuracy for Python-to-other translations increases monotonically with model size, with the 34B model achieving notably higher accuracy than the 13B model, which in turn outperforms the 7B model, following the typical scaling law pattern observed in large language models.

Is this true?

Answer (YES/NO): YES